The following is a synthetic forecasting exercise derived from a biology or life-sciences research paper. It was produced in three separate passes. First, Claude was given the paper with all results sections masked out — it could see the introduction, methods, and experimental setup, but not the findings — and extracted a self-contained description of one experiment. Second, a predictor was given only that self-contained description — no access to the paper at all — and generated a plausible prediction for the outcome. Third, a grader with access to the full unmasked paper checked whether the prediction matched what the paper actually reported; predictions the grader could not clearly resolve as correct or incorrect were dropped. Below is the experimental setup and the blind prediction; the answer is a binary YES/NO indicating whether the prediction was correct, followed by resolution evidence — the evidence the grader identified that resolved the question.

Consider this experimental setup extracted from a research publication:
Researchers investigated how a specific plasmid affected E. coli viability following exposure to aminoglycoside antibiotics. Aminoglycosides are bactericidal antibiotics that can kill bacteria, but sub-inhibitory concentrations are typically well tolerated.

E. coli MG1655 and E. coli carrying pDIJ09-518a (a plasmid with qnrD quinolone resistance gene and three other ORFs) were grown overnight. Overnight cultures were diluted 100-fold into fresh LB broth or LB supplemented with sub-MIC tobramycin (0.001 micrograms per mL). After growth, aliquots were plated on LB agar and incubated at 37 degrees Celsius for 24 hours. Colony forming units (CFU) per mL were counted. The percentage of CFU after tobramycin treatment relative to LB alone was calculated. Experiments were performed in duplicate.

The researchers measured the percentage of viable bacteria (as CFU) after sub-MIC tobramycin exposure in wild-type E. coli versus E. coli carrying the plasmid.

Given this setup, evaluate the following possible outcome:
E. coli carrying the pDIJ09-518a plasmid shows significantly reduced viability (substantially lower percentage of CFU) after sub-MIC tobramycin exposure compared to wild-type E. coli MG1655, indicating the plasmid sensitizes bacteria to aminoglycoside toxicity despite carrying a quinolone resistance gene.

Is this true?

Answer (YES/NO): NO